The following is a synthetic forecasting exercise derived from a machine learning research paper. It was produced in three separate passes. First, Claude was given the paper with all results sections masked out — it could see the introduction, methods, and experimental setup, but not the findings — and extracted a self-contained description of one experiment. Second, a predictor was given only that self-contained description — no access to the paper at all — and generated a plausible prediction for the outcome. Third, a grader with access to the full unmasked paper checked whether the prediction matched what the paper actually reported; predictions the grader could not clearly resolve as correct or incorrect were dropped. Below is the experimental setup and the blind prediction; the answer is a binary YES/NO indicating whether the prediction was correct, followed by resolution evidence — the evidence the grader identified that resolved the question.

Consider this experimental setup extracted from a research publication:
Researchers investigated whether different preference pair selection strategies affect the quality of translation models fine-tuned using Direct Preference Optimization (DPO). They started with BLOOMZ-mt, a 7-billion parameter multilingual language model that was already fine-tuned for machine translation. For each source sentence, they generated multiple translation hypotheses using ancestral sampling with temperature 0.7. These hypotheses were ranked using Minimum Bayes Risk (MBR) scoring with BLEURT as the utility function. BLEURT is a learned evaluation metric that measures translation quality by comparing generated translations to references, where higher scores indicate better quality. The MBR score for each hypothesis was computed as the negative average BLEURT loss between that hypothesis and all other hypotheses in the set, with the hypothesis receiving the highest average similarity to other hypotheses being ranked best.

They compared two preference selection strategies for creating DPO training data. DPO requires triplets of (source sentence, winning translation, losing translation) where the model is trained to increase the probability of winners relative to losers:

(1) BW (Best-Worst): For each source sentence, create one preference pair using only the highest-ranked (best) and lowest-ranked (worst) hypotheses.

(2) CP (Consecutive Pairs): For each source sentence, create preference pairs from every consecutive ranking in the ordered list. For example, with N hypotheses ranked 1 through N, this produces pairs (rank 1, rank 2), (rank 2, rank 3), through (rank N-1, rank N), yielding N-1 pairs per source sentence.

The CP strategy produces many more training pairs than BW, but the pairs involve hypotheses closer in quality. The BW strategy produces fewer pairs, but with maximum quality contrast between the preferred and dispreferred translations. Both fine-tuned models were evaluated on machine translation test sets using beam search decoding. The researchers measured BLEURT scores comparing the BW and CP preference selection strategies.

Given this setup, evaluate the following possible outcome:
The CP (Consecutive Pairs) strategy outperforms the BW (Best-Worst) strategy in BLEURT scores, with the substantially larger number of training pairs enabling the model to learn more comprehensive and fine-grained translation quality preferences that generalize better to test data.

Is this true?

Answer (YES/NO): NO